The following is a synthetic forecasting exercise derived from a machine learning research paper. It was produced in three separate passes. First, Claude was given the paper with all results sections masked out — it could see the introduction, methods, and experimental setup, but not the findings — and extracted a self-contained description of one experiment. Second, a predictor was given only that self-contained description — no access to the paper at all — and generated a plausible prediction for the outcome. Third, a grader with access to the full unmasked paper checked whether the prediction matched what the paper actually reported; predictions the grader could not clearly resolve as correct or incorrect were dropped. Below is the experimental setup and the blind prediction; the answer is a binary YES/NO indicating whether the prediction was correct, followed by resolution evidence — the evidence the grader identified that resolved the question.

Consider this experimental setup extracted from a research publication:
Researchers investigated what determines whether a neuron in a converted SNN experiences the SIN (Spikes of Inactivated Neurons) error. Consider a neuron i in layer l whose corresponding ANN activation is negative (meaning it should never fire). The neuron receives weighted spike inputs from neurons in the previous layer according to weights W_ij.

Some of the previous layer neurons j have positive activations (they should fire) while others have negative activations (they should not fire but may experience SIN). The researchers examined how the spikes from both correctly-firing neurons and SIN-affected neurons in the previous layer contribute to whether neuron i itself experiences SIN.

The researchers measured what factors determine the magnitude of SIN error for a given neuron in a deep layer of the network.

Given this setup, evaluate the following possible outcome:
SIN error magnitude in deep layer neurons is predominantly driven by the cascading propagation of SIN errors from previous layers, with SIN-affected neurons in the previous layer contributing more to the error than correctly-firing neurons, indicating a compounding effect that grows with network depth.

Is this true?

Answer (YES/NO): YES